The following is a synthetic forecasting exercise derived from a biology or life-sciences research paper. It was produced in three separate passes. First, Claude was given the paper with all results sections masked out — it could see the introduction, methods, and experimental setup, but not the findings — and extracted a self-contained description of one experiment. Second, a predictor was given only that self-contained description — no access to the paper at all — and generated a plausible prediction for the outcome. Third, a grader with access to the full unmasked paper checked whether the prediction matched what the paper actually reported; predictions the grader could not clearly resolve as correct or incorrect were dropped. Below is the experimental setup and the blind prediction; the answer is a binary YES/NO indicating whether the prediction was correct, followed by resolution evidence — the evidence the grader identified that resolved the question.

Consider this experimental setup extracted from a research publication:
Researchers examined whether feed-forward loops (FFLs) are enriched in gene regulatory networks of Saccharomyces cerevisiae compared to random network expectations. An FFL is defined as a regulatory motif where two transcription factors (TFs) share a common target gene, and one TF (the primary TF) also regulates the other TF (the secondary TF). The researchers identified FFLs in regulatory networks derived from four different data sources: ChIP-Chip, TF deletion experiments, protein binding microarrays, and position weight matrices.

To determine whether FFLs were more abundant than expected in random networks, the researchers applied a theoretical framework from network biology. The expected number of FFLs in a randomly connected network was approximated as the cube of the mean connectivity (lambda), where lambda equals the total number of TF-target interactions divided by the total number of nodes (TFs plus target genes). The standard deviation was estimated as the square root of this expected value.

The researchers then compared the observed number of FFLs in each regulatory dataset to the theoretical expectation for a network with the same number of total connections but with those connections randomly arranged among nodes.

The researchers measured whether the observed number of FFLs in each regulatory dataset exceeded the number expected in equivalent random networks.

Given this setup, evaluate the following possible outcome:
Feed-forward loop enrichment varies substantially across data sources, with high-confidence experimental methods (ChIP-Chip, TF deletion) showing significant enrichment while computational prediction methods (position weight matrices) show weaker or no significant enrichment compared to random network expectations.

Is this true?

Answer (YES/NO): NO